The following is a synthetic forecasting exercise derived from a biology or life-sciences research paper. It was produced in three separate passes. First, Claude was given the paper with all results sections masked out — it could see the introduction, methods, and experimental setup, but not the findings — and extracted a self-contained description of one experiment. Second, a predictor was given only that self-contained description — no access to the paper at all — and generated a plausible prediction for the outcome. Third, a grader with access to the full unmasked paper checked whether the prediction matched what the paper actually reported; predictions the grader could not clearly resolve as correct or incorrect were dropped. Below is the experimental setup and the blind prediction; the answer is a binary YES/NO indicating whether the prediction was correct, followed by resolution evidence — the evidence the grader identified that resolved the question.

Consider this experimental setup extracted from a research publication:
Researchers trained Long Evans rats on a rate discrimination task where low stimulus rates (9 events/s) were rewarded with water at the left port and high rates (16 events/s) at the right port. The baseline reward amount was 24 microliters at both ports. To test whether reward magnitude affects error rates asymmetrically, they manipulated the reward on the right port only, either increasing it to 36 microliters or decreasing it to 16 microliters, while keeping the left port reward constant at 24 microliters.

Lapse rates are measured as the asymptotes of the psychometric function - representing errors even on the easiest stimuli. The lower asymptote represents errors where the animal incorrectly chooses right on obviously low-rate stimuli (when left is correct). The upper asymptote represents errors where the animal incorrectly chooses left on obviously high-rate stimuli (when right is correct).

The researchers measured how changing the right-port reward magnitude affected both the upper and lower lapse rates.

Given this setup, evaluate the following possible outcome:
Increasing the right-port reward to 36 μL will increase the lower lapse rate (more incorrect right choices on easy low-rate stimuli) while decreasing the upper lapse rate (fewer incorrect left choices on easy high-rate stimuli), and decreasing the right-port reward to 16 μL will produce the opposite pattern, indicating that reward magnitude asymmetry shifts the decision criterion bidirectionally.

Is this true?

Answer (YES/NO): NO